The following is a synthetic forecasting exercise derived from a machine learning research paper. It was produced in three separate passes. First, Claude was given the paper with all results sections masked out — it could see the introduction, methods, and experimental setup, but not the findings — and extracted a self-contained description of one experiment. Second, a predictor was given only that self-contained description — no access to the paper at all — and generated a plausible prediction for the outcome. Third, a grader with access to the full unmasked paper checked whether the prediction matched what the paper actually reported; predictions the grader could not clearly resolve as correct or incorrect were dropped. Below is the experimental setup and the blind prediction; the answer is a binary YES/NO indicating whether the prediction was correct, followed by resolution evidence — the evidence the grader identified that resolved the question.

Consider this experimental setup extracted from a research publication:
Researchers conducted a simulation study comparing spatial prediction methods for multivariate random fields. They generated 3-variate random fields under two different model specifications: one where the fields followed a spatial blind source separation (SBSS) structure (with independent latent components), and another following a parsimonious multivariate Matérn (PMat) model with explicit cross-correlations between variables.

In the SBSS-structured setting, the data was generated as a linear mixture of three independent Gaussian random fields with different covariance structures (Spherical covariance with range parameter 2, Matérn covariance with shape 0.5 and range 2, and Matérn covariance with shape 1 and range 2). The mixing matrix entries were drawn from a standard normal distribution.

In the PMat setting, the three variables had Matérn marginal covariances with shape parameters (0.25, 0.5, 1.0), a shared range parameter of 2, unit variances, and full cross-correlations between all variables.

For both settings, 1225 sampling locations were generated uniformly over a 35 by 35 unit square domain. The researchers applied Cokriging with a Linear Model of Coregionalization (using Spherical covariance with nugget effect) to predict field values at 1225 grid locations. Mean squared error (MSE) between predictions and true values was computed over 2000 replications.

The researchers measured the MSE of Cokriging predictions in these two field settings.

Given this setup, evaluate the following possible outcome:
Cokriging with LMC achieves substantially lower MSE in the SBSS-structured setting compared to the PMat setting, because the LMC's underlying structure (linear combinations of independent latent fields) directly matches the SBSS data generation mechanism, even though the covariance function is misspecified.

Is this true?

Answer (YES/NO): NO